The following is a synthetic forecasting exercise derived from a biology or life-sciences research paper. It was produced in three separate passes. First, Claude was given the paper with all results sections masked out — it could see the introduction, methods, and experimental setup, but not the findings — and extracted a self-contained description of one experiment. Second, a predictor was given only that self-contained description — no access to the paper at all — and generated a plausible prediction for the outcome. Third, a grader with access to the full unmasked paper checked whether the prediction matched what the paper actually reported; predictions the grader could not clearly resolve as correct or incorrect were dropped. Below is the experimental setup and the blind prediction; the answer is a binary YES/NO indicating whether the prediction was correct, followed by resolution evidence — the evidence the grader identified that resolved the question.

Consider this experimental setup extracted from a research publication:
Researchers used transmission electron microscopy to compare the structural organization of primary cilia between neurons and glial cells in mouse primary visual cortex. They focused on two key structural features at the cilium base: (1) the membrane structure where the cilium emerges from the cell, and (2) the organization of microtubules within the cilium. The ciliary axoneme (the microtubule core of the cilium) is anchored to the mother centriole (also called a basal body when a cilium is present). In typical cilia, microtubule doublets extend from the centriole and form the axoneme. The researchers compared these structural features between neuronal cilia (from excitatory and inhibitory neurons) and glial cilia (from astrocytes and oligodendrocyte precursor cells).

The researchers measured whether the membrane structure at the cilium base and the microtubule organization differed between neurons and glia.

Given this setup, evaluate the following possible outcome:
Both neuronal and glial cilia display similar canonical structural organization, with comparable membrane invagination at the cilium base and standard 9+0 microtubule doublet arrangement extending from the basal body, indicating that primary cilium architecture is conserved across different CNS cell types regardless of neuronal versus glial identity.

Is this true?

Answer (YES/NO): NO